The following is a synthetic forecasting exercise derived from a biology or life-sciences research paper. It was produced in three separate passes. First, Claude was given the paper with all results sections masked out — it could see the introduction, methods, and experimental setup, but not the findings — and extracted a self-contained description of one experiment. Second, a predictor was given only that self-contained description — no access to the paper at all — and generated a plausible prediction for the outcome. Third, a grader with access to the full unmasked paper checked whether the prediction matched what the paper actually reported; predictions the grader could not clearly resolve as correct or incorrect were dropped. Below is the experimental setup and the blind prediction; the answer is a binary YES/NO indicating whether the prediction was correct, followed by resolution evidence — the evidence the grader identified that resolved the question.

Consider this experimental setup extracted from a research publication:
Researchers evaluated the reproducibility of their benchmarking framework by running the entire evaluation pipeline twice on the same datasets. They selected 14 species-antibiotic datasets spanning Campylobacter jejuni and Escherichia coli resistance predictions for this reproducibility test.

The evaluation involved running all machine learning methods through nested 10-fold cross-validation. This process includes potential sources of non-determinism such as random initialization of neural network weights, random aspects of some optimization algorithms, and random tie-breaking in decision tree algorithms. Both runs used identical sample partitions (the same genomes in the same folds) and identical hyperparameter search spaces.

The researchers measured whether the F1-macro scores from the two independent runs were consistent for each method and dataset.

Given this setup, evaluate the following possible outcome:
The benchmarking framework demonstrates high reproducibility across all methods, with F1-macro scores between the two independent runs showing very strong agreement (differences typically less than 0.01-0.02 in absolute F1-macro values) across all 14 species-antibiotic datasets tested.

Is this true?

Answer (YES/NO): NO